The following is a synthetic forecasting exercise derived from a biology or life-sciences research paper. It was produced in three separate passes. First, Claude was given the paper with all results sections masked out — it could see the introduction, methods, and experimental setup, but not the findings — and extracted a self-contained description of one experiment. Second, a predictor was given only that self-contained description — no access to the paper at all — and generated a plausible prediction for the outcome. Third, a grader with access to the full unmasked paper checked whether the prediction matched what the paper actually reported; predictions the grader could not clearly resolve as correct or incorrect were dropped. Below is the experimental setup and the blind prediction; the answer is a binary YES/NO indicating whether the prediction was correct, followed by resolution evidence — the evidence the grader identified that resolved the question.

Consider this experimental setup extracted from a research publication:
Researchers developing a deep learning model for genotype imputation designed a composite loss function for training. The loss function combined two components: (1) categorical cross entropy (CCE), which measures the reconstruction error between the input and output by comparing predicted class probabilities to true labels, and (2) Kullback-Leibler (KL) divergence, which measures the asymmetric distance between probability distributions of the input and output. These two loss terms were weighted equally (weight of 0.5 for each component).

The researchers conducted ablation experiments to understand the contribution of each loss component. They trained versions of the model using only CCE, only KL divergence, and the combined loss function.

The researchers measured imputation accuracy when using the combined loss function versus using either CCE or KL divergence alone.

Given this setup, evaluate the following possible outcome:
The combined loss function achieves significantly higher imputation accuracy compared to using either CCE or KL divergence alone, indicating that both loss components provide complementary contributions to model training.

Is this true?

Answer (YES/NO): YES